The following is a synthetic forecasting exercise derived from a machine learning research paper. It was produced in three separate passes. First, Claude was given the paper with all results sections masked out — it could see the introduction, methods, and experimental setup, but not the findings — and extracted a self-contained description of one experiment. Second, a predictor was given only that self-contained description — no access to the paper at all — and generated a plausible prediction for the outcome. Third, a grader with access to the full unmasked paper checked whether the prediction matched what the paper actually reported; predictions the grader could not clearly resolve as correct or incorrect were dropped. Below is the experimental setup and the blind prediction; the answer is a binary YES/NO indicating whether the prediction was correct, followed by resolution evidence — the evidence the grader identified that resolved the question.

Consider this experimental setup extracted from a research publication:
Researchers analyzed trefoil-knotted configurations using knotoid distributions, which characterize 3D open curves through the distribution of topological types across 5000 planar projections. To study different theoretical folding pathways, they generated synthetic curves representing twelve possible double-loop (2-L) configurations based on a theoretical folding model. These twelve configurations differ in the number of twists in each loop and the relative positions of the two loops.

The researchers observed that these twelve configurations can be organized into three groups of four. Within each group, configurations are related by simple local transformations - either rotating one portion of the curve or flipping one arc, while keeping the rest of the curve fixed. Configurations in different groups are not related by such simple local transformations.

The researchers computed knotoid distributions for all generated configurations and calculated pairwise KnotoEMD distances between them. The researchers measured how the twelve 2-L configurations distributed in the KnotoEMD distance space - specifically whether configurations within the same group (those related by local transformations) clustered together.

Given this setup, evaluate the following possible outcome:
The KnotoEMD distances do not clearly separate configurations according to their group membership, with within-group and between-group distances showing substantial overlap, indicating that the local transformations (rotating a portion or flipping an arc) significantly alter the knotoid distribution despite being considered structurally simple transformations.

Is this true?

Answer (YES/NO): NO